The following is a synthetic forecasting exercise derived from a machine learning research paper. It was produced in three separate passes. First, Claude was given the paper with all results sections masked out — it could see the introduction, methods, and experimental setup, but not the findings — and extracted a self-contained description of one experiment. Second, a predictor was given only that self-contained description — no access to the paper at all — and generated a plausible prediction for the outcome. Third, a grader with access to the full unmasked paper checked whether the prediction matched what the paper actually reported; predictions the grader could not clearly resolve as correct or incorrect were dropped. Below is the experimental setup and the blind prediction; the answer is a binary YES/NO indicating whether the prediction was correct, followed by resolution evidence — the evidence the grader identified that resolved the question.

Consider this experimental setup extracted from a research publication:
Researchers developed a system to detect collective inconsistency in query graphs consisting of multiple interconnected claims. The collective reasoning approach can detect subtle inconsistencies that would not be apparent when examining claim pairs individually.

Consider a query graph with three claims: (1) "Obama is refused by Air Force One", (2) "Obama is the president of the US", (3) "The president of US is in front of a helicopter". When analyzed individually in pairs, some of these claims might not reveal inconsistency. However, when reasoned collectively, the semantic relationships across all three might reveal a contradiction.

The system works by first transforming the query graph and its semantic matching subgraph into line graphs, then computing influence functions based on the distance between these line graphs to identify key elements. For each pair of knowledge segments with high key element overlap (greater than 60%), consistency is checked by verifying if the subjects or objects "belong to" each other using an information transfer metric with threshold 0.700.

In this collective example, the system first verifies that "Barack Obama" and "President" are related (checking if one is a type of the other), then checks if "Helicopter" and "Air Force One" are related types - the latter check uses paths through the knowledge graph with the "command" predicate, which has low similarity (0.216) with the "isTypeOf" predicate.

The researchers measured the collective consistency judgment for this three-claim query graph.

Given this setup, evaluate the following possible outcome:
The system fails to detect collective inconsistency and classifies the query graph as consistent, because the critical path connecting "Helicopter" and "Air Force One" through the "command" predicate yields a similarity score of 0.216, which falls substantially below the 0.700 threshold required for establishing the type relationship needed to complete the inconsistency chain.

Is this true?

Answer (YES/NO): NO